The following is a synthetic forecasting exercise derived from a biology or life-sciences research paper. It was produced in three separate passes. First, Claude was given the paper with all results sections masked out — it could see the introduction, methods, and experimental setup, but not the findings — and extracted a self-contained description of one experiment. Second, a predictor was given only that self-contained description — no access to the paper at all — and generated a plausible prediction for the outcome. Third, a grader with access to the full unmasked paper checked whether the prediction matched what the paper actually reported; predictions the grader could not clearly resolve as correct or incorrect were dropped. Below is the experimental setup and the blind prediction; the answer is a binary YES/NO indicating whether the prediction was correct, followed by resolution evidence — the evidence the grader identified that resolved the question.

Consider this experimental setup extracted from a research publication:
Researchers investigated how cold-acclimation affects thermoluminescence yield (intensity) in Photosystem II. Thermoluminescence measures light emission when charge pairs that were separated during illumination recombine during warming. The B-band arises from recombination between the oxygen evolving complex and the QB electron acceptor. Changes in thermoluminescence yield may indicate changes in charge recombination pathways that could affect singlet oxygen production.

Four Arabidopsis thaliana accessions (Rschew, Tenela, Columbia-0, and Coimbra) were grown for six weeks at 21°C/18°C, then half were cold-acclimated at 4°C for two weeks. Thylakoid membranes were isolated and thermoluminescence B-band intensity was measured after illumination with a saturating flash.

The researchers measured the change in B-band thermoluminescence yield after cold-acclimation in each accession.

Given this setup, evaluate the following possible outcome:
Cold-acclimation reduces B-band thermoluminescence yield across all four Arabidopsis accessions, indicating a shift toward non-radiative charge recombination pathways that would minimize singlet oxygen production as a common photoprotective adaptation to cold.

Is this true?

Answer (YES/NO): NO